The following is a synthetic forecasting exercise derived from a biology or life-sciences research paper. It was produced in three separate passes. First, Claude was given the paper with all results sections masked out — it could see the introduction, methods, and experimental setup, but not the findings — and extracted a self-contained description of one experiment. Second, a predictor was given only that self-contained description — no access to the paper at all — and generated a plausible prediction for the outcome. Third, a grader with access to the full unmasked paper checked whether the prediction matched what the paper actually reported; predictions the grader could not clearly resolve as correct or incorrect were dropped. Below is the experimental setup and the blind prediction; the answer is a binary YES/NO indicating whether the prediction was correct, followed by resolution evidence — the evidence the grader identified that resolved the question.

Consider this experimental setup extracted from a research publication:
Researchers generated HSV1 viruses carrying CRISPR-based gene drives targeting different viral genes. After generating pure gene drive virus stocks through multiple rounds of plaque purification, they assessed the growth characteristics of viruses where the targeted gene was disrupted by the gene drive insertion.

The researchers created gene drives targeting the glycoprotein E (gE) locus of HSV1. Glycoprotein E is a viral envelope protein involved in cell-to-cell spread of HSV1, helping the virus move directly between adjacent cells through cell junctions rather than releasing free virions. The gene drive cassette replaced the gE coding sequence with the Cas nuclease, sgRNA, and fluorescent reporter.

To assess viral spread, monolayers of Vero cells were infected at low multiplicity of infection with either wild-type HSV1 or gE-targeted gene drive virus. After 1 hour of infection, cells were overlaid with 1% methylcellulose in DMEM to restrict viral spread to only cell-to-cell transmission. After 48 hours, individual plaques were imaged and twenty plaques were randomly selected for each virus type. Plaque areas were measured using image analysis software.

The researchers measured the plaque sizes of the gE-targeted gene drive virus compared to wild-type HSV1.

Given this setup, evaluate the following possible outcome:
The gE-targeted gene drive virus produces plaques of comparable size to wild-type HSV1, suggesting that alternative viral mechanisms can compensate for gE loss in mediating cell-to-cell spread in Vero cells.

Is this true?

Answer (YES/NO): NO